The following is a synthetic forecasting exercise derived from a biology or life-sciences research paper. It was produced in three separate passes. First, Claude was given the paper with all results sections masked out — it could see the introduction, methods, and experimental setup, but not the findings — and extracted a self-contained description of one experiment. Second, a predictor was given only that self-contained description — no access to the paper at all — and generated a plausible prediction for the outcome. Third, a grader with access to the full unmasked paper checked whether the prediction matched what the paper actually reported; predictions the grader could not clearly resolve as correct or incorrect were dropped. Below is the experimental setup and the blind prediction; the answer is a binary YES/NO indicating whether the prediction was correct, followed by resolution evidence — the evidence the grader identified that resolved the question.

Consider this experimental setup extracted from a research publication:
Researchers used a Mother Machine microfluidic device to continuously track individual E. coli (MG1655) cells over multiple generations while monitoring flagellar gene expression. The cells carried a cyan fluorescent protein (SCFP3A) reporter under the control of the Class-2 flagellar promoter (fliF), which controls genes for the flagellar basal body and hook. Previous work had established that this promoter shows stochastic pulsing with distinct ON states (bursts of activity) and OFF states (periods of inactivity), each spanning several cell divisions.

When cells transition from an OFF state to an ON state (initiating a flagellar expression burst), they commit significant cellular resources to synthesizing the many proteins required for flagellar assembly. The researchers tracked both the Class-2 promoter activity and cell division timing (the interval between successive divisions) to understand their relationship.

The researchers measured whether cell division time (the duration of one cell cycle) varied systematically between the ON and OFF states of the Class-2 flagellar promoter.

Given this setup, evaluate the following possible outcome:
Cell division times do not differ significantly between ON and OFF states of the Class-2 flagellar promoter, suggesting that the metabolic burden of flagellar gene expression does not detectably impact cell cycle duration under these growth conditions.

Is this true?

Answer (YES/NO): NO